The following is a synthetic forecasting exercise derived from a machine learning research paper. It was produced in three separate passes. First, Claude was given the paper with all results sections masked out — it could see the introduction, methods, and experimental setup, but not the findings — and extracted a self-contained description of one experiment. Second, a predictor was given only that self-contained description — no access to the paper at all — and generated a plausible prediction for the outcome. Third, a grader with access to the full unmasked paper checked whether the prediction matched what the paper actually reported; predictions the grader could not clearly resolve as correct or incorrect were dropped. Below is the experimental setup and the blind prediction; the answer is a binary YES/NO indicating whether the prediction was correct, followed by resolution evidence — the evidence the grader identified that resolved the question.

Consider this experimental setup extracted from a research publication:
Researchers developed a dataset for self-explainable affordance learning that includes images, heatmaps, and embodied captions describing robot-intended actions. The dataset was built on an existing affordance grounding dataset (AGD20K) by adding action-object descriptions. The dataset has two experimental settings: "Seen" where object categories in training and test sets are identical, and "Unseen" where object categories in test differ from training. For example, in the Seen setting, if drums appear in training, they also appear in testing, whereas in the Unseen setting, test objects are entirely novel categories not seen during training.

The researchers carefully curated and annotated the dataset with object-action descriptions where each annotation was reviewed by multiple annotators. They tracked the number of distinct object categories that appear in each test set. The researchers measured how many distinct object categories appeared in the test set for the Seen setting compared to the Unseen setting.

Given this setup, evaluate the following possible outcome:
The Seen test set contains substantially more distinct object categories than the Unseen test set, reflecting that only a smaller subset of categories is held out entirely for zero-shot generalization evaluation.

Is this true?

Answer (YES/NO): YES